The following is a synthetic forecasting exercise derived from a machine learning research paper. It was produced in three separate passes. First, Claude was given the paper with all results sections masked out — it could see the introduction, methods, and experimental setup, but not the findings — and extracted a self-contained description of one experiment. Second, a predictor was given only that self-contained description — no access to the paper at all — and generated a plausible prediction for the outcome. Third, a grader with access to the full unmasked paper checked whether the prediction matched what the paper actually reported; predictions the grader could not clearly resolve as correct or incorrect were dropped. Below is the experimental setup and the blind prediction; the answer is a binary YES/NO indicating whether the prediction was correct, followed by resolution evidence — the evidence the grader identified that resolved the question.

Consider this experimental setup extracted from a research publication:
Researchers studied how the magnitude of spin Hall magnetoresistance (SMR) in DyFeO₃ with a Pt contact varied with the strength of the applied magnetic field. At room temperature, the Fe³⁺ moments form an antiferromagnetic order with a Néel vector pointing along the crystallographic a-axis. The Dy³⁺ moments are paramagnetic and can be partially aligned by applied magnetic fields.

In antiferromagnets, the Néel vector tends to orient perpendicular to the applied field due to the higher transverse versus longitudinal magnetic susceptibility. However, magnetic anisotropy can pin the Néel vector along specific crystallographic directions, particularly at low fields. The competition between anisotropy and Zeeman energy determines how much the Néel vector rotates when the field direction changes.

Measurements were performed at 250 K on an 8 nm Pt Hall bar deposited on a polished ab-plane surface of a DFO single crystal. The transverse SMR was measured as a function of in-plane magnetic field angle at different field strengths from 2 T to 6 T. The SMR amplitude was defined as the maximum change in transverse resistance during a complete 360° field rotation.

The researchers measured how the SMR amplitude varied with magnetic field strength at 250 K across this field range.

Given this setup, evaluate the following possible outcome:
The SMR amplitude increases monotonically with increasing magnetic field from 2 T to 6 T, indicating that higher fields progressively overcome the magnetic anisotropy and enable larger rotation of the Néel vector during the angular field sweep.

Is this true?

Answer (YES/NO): YES